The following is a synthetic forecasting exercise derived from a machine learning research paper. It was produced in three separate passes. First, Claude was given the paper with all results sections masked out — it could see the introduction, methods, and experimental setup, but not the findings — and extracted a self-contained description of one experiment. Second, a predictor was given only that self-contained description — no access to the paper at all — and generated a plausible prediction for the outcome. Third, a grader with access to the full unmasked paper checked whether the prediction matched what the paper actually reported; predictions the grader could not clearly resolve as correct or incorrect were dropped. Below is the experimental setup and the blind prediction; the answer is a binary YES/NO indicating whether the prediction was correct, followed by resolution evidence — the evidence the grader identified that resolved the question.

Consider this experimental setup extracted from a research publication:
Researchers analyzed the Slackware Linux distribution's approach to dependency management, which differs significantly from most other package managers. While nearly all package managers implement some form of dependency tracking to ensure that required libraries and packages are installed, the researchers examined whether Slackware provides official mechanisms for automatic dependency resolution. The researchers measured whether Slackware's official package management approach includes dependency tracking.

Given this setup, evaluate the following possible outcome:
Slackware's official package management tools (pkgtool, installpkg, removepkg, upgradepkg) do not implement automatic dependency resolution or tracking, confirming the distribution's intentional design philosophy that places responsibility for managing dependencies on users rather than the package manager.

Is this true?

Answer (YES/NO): YES